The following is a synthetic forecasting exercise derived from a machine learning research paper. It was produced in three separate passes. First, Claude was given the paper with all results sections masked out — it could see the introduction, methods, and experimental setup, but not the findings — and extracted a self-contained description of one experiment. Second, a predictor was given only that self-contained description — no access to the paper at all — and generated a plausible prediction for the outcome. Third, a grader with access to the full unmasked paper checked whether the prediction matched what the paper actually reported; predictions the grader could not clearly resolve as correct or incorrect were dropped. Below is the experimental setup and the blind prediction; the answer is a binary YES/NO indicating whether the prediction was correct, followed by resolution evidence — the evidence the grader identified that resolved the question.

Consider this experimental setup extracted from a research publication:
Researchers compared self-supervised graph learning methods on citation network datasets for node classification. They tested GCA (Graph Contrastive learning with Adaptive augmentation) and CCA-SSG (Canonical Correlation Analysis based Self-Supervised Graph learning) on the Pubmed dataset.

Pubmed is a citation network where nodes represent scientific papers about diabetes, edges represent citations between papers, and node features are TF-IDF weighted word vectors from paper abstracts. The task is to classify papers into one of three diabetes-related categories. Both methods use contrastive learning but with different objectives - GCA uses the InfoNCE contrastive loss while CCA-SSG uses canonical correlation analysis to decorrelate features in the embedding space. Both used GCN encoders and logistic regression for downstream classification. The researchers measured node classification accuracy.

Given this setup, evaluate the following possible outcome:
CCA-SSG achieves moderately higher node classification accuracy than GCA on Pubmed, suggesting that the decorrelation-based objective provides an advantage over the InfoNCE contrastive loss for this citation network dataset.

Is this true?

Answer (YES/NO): NO